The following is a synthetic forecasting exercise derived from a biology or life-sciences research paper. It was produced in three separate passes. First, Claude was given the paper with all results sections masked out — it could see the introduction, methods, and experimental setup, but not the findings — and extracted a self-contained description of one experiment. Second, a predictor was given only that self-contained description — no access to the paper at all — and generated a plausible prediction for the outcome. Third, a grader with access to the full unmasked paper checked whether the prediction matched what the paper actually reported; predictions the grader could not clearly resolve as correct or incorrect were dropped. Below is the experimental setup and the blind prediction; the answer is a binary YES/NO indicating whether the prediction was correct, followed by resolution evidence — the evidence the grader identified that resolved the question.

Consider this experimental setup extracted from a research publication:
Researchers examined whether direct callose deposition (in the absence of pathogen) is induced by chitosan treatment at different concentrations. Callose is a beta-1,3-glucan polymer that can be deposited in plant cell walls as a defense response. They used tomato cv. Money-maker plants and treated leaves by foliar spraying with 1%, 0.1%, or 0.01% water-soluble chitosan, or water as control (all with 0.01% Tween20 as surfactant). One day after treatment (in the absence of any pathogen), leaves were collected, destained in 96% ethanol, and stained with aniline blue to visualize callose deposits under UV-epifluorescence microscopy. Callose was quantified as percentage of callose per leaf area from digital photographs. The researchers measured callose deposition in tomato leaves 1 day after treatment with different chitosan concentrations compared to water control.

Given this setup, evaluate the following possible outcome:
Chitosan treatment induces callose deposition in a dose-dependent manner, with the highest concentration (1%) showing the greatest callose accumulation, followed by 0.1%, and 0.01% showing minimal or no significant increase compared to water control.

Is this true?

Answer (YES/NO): NO